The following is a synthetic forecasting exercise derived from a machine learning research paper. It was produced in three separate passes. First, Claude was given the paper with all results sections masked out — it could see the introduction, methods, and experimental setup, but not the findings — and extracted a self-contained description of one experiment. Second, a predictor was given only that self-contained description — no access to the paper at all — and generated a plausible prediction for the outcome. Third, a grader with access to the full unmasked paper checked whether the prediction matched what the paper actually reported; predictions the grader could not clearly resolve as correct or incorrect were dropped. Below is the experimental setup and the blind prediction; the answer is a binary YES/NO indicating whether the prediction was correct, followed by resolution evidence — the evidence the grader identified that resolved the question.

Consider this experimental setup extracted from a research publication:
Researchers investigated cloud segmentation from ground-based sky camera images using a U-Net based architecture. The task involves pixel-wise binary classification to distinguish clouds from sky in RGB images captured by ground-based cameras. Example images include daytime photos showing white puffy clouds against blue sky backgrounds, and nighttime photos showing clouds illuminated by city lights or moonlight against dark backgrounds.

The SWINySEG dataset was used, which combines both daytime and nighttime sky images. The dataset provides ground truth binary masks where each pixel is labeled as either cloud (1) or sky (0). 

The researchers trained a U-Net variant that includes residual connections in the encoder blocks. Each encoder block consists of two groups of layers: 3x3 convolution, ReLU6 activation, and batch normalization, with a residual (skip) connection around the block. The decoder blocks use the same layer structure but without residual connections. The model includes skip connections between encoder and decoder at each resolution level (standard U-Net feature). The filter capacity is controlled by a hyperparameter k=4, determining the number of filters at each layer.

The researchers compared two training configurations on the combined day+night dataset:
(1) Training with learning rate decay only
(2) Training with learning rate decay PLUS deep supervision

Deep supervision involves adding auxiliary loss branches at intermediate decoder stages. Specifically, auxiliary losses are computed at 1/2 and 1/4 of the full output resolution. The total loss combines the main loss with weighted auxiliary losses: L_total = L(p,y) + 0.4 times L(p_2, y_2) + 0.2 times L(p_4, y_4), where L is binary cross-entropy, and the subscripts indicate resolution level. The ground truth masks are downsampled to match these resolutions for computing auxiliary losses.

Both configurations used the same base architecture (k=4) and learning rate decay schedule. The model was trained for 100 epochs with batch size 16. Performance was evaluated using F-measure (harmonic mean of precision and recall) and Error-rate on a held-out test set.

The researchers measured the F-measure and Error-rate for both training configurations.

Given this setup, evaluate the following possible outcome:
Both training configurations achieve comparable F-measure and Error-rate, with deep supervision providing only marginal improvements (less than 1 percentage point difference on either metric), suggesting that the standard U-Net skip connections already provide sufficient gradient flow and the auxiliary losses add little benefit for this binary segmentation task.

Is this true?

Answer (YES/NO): NO